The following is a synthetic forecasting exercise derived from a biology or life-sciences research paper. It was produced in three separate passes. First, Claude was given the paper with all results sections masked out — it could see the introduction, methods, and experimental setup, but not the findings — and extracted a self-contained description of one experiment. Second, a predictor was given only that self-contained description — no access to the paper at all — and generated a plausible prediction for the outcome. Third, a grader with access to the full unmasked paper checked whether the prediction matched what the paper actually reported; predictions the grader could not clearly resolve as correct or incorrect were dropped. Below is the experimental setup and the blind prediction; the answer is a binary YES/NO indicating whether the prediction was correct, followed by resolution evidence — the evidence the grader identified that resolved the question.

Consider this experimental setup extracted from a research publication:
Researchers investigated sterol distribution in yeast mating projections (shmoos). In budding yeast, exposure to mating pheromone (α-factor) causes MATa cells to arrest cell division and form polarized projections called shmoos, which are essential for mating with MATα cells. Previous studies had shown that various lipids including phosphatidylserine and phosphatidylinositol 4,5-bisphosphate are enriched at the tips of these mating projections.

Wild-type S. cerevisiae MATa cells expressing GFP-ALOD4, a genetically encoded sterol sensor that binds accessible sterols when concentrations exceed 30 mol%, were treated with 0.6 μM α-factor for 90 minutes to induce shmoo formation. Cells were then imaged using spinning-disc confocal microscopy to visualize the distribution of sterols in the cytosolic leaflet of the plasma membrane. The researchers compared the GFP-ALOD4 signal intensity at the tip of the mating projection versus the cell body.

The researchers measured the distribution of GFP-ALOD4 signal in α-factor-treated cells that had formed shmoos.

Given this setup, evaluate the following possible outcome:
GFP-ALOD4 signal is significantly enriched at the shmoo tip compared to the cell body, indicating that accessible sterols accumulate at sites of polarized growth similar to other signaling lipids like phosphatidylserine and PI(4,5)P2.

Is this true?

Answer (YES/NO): YES